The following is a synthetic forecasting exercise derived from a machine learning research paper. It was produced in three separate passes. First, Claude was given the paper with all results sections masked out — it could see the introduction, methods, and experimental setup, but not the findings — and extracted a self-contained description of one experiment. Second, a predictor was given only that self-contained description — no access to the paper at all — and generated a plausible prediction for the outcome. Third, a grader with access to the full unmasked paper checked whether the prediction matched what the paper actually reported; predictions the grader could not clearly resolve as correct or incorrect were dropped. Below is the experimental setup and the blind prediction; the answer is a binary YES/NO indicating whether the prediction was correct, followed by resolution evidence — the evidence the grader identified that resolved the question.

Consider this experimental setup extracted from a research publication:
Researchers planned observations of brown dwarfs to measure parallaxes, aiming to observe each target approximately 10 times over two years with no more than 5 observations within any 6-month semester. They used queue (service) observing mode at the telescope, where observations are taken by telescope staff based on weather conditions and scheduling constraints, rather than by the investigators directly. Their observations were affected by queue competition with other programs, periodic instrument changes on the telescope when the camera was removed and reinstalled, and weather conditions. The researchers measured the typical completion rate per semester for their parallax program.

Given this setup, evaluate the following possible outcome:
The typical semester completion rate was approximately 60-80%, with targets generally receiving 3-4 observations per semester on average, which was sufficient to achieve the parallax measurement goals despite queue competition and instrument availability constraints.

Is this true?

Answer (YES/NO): NO